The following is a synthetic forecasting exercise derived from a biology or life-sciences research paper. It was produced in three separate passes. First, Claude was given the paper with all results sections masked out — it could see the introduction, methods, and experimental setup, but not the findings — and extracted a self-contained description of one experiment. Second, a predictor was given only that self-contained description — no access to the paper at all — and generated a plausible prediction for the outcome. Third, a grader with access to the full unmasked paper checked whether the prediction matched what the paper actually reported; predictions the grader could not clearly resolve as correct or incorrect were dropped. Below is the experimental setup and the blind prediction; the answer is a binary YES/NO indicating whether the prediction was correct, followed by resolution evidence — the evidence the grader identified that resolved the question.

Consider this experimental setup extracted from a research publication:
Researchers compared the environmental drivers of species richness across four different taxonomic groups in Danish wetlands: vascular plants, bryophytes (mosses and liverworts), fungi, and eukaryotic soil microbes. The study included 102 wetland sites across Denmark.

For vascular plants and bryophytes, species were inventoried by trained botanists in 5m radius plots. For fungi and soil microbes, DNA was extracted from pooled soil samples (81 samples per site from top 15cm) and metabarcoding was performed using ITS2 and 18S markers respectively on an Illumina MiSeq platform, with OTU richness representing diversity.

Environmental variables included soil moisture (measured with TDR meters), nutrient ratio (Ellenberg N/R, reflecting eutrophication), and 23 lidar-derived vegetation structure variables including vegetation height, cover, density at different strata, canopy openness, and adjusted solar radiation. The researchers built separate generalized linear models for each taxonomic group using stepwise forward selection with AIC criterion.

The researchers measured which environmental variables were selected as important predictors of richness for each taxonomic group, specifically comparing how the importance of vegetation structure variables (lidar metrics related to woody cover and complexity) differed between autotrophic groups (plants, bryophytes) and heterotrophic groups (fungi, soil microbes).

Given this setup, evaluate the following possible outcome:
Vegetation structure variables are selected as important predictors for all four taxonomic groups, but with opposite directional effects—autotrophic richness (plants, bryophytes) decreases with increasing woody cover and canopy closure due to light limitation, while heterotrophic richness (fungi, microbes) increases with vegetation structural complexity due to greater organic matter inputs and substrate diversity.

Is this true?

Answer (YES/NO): NO